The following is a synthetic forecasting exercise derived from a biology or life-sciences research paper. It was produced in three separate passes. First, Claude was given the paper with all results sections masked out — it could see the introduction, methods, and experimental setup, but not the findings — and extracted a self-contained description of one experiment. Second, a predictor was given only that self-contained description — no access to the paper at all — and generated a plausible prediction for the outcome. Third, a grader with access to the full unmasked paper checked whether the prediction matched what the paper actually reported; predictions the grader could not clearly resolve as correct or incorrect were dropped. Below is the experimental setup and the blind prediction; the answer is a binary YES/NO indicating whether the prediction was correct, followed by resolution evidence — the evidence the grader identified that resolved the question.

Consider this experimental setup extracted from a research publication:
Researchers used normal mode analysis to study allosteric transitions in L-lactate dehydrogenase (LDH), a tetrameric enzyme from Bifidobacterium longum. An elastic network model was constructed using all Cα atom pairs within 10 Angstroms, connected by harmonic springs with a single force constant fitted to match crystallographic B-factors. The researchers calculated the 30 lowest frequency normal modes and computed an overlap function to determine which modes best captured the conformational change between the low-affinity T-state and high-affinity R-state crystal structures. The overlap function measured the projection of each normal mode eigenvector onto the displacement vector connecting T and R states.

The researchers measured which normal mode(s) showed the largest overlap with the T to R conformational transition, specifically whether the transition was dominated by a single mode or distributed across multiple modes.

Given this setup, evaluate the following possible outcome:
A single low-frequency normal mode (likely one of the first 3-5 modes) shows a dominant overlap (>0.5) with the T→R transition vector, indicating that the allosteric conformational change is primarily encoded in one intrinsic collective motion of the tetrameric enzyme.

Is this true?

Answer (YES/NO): YES